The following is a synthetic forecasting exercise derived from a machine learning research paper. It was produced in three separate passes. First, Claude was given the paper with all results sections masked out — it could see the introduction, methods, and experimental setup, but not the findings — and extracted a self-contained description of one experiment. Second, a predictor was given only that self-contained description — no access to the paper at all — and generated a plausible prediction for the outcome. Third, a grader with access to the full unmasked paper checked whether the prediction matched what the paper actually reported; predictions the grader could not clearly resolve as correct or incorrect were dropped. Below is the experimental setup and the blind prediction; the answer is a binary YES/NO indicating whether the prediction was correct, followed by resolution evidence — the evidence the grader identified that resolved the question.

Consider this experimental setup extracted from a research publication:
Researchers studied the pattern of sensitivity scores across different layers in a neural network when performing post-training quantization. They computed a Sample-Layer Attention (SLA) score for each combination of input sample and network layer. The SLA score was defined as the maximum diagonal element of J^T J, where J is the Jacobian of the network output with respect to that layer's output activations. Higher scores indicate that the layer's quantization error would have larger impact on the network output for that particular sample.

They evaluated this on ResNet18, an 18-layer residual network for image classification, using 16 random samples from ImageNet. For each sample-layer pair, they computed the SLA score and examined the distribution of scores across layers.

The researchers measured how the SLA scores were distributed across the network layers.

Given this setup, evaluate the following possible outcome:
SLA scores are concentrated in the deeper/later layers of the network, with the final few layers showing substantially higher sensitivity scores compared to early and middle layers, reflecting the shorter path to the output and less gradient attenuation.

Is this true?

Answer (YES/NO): YES